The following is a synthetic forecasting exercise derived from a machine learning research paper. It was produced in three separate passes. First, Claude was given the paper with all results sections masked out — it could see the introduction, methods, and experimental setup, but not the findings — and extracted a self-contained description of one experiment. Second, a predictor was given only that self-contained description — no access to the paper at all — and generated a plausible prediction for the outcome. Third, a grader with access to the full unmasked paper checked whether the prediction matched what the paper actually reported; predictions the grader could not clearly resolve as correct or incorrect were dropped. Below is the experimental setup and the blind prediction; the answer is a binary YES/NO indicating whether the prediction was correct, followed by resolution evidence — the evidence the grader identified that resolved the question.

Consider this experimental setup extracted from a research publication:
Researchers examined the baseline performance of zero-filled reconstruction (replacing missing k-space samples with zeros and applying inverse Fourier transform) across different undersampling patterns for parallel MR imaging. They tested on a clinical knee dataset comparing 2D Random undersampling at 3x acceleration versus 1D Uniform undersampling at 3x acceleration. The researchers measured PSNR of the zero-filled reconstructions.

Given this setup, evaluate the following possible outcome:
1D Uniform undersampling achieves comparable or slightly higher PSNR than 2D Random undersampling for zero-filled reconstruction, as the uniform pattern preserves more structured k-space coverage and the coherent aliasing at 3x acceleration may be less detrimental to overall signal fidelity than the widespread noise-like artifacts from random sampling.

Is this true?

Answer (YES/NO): NO